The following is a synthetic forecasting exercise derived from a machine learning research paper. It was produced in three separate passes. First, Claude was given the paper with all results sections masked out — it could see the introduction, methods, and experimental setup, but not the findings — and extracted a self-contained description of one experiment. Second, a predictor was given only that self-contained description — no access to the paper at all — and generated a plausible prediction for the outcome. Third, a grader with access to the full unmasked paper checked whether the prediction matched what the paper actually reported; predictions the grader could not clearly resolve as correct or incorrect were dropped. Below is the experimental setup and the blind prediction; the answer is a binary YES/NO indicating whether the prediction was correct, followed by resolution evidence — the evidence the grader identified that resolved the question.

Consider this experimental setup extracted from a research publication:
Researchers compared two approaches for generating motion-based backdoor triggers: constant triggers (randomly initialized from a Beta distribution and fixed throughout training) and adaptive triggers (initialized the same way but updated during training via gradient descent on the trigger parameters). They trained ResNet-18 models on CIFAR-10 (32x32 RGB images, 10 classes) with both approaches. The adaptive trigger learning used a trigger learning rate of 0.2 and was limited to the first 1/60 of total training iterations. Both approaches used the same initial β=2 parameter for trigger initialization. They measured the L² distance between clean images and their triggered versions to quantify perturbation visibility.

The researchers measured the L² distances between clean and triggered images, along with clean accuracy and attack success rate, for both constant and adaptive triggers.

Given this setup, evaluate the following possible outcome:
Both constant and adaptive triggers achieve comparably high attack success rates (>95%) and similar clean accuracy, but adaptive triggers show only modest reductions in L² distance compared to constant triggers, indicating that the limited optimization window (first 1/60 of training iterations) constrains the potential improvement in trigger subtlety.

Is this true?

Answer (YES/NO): NO